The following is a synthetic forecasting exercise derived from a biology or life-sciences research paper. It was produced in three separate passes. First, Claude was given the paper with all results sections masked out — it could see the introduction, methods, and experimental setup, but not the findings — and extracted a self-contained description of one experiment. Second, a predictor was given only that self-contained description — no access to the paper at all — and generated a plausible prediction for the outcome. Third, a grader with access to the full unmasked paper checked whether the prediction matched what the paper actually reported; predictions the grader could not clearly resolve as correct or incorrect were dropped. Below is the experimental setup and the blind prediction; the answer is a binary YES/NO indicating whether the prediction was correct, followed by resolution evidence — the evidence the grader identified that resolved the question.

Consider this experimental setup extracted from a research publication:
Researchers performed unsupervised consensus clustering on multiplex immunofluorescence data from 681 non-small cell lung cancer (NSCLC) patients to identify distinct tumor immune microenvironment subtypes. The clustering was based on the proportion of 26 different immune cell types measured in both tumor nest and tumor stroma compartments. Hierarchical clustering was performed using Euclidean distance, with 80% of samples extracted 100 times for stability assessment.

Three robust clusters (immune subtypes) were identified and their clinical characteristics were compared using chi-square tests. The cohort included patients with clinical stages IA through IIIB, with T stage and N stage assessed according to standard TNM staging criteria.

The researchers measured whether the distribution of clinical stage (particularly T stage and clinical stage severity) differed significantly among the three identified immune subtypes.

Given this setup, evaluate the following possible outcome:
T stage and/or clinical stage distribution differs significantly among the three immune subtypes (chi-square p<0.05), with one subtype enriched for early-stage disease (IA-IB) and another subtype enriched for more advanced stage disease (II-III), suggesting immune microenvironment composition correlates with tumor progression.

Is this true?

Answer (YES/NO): YES